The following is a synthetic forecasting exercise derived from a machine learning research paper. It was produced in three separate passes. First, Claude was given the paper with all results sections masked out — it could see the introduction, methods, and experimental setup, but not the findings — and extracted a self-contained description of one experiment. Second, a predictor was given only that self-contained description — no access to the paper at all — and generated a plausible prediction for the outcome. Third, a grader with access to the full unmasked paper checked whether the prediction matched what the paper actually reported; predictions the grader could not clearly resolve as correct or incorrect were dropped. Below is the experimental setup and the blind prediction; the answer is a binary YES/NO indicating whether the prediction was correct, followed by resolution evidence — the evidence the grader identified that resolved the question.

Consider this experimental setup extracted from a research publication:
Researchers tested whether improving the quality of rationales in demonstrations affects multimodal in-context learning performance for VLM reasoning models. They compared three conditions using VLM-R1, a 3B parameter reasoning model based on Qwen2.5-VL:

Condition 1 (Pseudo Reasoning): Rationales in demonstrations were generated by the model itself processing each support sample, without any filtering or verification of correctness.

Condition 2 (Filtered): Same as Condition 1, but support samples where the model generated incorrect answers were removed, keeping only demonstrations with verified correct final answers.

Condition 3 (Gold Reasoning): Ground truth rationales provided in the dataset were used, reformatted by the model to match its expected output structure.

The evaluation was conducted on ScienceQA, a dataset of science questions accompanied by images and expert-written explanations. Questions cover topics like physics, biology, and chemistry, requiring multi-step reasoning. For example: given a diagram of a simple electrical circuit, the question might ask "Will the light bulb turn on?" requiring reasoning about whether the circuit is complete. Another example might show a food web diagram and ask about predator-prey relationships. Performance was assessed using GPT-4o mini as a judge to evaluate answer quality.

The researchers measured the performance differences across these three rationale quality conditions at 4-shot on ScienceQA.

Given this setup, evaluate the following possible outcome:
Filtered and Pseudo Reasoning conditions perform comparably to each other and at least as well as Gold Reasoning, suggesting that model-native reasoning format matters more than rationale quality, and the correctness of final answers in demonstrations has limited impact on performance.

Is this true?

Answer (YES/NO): NO